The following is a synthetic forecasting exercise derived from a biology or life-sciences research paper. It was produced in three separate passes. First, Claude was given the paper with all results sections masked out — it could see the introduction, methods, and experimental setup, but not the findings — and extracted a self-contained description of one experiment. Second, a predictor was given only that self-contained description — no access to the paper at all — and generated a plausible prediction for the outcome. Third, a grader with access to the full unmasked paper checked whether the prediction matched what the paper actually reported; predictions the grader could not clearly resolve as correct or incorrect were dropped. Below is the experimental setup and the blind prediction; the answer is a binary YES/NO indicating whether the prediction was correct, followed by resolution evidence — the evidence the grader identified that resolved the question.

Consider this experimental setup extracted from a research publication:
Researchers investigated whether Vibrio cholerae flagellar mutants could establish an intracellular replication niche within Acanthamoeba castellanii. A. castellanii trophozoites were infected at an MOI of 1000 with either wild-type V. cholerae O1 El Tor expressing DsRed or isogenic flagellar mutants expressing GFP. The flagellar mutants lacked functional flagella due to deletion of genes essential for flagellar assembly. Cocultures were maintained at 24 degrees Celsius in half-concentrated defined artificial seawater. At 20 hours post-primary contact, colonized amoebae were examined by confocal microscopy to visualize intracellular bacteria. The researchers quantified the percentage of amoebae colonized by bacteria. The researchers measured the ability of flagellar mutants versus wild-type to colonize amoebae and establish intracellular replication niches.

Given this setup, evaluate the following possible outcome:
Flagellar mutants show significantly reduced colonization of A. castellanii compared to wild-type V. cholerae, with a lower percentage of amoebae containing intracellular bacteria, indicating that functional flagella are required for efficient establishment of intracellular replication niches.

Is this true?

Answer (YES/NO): NO